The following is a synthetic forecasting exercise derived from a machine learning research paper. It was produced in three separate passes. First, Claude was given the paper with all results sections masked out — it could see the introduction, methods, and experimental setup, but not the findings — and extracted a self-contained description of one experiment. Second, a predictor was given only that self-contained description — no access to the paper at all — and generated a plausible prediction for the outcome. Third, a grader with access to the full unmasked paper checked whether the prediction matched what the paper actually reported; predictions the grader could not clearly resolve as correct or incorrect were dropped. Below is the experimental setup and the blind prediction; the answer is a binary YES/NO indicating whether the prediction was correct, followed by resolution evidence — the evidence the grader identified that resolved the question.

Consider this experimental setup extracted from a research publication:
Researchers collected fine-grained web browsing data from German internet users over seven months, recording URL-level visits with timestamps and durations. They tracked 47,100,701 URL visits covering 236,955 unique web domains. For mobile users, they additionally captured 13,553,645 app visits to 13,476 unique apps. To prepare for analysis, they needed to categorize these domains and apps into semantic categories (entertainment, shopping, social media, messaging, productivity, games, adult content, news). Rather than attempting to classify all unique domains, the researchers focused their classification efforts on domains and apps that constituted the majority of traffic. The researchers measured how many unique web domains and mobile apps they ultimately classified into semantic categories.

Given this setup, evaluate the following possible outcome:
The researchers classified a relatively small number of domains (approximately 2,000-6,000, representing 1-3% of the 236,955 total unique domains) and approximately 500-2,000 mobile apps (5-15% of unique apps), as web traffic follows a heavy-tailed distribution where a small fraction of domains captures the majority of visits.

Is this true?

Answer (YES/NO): YES